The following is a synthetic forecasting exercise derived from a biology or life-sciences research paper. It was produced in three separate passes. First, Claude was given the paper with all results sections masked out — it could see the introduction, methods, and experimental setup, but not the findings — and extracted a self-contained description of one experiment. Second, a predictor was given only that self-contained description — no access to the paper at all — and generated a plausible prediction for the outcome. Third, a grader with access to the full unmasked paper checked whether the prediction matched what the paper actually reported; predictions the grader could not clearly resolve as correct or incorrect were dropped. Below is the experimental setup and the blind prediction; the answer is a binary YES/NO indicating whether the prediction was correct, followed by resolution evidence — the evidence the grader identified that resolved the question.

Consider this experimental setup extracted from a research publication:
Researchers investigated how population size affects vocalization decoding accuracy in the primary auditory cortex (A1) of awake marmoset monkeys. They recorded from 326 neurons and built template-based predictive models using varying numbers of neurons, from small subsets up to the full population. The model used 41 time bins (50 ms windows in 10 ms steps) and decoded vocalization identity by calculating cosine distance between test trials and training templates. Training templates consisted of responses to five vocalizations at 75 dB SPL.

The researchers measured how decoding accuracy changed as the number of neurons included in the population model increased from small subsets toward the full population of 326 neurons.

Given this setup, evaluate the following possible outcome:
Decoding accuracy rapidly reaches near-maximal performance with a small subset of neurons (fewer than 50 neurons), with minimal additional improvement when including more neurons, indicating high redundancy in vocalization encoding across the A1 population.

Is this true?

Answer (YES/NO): NO